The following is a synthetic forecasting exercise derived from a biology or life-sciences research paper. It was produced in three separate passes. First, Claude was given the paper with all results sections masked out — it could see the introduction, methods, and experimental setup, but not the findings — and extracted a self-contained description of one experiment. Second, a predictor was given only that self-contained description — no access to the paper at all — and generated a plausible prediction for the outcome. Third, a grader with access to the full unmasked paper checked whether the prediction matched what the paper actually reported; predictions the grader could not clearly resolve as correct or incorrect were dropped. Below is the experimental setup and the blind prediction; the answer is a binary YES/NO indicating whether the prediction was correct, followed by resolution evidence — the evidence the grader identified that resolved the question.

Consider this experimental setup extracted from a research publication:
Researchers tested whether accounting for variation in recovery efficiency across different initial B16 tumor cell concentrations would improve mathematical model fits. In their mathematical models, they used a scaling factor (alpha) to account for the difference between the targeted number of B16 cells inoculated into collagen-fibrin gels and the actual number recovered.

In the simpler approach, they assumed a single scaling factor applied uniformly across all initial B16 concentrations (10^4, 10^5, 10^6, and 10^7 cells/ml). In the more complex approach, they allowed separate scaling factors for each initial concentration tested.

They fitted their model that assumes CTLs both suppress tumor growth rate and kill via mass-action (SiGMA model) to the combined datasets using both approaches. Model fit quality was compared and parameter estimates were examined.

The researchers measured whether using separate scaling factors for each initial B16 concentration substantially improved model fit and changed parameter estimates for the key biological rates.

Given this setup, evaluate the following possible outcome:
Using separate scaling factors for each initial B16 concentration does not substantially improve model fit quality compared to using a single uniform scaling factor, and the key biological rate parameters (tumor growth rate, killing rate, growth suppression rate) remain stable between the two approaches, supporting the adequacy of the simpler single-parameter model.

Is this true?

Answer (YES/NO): YES